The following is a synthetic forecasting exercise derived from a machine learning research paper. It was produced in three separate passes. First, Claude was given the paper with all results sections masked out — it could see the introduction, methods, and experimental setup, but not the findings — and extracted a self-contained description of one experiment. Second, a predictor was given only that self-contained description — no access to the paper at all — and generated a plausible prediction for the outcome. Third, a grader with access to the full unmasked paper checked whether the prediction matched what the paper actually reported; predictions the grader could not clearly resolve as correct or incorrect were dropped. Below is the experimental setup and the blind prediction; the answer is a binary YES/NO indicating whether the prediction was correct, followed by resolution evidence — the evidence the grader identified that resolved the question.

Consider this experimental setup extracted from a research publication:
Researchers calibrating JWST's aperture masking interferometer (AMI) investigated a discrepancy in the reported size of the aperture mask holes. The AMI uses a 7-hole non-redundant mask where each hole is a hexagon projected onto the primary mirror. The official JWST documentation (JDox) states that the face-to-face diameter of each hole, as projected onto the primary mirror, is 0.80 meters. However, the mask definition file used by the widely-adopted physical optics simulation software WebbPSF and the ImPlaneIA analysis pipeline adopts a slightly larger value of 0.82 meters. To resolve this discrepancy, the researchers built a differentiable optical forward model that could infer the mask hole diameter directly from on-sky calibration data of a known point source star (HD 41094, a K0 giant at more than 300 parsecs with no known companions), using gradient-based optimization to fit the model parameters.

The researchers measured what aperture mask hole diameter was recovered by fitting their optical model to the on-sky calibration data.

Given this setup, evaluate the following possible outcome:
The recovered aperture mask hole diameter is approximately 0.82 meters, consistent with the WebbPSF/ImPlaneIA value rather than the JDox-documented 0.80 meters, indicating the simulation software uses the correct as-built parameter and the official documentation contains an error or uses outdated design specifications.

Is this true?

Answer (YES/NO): NO